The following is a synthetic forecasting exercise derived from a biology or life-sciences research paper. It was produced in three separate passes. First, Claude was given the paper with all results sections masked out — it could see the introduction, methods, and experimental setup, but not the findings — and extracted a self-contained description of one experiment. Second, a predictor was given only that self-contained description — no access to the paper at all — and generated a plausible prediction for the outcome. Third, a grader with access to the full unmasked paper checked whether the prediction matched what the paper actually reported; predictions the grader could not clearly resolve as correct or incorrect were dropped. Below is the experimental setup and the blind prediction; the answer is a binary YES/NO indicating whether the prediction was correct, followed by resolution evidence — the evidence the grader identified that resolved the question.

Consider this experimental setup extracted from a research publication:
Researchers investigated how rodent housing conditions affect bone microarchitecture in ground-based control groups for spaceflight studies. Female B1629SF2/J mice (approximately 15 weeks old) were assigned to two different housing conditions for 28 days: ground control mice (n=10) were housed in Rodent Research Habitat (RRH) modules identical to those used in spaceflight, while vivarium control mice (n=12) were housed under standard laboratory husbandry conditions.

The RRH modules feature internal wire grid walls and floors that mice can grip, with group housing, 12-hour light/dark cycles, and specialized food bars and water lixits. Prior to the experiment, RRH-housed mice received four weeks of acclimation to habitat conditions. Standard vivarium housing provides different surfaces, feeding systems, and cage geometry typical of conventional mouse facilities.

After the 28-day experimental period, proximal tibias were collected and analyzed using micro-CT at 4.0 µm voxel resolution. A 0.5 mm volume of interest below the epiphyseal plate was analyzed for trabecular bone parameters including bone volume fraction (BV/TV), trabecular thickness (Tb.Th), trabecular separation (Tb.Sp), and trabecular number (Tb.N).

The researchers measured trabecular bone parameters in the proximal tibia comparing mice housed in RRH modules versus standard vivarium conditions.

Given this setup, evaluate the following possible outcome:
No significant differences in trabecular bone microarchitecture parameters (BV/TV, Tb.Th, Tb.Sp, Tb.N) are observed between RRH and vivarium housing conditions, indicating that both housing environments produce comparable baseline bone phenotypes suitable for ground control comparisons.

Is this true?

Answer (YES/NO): NO